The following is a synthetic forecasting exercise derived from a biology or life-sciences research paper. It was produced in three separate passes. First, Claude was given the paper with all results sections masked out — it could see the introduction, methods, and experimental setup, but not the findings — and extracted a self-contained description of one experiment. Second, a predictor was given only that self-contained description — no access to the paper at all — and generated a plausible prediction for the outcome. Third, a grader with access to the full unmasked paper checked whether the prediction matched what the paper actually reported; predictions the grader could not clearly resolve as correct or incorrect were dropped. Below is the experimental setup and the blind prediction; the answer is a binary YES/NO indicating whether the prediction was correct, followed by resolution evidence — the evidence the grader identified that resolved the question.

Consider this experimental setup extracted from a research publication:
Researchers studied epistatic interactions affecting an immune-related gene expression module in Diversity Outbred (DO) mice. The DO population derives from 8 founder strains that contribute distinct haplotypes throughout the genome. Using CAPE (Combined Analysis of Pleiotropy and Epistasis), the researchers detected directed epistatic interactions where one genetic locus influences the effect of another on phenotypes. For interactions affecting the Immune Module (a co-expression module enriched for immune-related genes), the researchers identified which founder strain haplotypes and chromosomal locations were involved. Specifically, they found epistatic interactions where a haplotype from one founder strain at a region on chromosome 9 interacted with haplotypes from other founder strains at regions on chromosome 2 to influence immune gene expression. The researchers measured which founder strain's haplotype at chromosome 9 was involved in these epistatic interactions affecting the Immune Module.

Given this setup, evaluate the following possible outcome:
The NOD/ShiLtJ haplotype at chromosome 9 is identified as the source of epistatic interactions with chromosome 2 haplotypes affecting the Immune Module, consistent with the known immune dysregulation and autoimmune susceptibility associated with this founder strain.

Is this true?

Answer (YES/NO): NO